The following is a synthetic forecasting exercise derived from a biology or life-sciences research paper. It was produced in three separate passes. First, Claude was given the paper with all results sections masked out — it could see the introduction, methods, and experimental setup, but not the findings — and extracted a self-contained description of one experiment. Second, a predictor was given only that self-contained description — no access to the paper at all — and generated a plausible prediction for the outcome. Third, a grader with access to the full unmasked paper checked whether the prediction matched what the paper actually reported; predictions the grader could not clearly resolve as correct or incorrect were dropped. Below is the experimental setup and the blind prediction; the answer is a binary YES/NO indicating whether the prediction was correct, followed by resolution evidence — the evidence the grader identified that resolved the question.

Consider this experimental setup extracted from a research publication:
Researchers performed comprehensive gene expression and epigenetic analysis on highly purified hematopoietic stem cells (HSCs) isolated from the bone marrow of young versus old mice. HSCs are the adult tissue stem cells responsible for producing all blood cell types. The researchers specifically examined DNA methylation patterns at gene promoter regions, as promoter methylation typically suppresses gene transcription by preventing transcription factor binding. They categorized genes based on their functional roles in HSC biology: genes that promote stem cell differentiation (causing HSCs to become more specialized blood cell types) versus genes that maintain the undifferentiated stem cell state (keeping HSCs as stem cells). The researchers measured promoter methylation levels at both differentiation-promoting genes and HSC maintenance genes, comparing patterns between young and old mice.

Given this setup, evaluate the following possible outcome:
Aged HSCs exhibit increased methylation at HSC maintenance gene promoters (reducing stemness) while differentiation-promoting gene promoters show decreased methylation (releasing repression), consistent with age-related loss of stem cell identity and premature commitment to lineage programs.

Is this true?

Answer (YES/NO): NO